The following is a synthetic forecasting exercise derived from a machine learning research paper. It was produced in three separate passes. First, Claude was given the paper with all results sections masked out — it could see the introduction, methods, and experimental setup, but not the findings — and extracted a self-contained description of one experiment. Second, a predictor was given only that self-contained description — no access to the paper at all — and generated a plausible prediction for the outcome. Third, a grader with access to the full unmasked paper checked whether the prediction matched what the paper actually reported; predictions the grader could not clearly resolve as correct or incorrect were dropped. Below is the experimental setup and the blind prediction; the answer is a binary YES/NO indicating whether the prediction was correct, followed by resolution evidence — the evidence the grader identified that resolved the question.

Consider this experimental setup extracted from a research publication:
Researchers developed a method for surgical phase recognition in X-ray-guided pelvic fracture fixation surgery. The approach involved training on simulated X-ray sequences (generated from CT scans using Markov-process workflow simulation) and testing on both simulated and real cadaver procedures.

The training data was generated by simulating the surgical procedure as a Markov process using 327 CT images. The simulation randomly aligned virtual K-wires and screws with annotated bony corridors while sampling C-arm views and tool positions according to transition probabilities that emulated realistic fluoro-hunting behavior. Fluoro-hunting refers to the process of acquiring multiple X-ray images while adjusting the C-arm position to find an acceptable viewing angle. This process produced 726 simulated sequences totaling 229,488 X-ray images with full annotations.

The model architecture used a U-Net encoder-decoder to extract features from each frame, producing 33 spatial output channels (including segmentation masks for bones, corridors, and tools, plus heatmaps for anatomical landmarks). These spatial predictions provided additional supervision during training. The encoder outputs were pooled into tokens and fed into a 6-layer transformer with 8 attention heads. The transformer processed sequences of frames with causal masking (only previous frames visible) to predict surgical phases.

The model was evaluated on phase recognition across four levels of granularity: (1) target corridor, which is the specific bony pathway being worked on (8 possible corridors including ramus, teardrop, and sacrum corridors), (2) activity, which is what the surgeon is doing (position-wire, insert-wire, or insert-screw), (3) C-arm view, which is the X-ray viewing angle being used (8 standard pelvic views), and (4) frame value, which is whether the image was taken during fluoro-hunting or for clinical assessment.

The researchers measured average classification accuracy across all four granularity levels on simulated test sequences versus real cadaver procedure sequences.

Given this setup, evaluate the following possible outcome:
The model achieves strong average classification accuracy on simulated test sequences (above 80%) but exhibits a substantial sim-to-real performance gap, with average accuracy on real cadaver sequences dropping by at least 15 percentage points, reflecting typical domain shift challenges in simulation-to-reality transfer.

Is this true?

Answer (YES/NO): YES